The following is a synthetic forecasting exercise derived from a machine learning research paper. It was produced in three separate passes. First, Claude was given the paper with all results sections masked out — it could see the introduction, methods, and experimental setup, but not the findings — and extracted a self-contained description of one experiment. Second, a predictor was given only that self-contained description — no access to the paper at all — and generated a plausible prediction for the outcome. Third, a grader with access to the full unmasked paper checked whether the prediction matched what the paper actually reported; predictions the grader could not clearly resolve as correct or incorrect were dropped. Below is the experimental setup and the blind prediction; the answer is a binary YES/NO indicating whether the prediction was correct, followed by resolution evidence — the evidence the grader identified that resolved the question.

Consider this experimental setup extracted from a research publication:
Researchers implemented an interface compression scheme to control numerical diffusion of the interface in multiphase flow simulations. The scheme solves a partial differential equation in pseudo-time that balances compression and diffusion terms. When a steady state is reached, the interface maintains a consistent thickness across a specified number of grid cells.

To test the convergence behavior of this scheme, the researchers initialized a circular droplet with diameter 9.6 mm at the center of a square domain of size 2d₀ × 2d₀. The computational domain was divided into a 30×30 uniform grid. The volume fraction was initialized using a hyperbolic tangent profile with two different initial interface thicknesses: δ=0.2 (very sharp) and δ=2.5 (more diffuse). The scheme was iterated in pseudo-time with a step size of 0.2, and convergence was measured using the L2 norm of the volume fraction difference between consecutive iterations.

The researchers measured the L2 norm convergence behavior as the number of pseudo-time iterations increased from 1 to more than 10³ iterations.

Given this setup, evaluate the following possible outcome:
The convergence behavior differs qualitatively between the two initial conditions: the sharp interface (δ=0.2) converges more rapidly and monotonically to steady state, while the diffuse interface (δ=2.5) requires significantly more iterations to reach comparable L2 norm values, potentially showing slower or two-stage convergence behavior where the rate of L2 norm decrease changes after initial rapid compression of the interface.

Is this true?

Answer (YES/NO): NO